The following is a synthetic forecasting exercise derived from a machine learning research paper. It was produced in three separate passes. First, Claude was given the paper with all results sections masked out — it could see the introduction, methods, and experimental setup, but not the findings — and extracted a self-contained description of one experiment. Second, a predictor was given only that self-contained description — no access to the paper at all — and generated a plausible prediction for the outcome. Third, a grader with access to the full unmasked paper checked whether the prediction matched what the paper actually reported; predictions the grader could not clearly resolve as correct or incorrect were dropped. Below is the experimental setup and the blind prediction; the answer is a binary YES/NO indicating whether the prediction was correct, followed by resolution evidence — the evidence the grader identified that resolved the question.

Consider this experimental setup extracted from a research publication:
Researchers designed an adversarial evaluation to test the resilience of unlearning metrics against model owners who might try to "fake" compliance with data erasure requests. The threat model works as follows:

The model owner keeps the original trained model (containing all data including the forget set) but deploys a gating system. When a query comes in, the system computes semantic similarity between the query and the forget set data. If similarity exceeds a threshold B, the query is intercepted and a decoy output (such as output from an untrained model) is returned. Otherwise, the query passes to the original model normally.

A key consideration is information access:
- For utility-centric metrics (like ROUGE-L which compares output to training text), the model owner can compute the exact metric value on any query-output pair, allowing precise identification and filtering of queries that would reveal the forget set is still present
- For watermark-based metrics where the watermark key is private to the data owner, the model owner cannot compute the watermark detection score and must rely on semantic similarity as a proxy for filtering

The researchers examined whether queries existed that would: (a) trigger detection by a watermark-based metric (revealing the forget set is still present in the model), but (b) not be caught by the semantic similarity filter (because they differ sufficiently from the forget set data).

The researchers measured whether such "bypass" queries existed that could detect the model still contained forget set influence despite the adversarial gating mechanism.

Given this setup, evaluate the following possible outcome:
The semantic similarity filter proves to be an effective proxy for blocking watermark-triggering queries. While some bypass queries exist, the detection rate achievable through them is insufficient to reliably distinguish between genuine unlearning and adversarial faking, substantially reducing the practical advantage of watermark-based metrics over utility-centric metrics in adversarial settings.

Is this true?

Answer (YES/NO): NO